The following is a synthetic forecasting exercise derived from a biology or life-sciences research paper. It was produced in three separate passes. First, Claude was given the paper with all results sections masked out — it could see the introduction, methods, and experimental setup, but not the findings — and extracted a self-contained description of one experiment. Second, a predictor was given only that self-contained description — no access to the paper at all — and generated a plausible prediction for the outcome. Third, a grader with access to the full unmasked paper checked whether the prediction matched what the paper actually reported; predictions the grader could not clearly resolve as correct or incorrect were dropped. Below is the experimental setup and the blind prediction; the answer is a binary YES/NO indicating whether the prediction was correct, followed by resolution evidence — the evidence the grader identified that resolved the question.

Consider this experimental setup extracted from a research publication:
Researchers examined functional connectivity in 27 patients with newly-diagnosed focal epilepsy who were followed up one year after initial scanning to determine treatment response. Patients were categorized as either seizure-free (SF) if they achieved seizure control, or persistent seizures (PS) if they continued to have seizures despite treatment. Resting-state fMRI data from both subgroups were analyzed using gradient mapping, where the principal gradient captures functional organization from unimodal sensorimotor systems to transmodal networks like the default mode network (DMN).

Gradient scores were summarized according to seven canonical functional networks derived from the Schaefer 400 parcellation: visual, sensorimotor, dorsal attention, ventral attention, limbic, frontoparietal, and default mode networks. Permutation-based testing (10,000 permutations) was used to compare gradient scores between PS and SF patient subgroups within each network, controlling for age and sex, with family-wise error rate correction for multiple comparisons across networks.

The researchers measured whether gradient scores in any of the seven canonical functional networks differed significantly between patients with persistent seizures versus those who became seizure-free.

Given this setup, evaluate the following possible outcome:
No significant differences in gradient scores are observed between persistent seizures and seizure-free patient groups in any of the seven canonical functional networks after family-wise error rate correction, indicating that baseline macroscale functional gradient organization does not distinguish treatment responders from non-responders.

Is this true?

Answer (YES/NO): NO